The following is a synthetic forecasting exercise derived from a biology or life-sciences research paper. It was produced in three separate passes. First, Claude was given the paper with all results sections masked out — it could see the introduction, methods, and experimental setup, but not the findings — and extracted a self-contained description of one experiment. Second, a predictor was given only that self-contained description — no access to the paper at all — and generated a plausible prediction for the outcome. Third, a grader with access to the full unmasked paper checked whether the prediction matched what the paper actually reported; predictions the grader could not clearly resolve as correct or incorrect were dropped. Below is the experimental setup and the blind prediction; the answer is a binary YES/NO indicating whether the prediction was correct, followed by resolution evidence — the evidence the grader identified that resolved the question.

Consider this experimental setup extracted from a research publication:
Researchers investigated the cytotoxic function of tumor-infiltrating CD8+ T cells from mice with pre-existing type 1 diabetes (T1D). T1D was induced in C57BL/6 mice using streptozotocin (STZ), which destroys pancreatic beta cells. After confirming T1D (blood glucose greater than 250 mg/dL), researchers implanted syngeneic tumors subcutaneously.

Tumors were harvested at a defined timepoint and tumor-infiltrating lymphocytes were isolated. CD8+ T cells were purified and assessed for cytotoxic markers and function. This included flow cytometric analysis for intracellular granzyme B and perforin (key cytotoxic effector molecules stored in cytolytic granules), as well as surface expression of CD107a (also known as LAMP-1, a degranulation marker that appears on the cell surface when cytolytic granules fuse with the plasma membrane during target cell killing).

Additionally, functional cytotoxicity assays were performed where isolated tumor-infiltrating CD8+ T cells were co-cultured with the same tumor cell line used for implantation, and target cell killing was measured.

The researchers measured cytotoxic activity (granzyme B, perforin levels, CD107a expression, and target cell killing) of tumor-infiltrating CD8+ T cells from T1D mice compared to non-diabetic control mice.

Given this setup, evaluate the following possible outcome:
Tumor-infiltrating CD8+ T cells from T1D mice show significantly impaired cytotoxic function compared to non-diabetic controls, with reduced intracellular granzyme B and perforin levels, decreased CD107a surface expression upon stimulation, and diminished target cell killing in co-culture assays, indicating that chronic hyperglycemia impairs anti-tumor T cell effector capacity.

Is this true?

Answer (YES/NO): NO